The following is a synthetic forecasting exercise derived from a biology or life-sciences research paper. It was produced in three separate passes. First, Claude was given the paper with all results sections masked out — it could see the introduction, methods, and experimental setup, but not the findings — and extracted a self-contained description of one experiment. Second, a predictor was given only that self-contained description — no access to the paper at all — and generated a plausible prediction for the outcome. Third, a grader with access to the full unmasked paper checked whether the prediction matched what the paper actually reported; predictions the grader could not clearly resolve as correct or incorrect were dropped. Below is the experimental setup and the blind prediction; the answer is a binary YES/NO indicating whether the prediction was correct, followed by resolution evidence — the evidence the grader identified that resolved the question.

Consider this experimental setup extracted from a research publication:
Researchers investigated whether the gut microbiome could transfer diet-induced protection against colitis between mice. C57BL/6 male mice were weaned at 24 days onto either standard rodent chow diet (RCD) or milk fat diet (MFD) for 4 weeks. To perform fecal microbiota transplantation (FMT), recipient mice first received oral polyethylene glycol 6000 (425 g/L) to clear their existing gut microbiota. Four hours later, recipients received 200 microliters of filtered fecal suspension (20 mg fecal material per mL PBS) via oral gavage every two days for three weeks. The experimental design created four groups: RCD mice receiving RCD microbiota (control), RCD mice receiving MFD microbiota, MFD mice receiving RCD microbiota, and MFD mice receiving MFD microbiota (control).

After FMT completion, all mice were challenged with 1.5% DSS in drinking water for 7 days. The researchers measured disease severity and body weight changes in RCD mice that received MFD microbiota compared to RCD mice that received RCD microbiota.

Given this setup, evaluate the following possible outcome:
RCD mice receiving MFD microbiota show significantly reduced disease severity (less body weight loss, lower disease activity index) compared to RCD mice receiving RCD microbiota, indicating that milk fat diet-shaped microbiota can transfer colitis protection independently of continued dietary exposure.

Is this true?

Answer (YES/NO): YES